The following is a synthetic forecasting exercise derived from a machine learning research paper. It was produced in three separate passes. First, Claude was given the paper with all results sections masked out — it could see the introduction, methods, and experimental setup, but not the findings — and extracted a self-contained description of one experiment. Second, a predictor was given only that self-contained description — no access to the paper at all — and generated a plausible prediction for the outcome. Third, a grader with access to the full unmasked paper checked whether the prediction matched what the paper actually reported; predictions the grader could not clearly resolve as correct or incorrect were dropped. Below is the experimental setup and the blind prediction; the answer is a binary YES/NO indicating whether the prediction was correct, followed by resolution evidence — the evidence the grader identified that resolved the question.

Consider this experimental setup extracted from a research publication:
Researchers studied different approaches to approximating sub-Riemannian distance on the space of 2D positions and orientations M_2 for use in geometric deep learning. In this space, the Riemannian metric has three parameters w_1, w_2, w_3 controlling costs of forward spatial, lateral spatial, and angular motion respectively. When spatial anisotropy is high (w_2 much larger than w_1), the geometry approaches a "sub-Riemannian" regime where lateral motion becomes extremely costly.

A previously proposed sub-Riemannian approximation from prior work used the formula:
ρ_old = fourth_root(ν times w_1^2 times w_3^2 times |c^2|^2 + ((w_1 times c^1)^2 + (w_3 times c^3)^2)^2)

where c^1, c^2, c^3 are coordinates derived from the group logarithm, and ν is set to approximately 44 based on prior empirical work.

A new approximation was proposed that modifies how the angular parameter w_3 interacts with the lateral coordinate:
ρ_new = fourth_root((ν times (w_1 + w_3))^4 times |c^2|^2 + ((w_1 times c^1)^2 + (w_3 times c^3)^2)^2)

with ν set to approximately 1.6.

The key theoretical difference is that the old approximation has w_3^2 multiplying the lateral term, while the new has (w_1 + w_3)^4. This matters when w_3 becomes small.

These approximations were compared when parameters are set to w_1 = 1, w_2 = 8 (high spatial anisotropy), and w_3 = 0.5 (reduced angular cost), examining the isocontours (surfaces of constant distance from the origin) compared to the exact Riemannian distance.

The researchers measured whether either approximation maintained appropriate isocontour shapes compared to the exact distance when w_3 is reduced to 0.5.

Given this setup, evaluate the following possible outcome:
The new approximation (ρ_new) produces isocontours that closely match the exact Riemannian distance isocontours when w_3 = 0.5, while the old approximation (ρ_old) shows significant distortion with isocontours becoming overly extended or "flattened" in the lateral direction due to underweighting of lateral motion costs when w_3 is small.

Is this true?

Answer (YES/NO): NO